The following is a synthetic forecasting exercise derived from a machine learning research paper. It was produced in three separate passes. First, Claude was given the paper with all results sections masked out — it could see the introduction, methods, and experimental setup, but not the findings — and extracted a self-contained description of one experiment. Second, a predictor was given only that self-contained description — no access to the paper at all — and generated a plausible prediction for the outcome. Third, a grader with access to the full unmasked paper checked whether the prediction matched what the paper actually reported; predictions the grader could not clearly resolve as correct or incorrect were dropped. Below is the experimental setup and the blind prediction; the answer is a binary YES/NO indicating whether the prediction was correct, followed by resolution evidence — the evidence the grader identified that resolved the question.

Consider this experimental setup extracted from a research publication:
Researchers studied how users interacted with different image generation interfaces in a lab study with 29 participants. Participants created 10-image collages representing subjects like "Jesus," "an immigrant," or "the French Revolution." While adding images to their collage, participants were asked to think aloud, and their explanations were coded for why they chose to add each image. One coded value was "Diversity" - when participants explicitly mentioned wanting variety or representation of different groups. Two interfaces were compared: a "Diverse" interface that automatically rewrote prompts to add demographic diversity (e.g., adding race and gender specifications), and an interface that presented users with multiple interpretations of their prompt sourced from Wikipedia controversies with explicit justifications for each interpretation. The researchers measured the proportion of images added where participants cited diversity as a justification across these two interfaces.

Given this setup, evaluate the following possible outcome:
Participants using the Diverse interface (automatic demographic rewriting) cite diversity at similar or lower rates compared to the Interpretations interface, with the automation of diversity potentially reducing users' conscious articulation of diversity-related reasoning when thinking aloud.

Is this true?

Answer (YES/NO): YES